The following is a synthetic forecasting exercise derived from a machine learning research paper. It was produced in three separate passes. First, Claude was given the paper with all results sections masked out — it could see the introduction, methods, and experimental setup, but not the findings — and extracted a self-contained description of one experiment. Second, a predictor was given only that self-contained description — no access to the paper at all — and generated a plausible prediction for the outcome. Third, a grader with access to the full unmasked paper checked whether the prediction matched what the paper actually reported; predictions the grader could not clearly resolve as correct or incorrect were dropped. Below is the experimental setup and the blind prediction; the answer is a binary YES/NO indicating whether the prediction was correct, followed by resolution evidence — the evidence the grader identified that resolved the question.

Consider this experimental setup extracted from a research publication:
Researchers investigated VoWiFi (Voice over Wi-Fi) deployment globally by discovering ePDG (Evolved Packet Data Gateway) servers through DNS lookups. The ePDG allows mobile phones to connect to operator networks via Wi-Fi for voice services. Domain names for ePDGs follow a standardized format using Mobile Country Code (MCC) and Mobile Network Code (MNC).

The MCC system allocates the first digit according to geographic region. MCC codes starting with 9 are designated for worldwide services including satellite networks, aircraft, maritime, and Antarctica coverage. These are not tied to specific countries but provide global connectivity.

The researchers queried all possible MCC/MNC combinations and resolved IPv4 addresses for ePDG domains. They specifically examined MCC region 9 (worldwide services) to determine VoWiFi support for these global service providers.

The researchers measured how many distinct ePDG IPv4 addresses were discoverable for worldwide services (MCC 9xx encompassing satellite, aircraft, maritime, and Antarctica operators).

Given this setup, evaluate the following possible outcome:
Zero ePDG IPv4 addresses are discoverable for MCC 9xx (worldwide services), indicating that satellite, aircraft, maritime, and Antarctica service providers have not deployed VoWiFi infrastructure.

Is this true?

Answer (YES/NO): NO